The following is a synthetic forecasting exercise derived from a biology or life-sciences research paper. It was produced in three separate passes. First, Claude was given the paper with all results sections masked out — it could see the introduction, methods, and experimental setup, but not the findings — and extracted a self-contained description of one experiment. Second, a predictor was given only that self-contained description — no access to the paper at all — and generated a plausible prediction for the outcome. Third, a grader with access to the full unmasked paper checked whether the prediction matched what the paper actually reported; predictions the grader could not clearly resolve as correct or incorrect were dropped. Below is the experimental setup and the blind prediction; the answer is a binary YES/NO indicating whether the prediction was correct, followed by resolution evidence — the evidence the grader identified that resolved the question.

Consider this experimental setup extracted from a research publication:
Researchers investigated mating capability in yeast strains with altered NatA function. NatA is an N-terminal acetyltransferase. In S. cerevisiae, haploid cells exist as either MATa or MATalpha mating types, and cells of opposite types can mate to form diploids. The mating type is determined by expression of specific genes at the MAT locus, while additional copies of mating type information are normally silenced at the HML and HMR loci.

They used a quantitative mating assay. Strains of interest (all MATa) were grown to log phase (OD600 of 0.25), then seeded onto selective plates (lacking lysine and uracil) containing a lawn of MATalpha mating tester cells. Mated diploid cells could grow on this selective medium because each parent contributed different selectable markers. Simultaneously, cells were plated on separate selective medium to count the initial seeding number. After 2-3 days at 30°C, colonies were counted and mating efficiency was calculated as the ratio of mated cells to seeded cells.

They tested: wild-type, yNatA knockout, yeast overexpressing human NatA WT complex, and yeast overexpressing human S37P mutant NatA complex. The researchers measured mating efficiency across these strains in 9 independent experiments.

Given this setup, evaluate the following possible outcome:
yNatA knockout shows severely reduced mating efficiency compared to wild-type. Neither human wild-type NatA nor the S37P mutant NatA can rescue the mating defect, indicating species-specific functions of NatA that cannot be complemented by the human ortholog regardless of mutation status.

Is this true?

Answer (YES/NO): NO